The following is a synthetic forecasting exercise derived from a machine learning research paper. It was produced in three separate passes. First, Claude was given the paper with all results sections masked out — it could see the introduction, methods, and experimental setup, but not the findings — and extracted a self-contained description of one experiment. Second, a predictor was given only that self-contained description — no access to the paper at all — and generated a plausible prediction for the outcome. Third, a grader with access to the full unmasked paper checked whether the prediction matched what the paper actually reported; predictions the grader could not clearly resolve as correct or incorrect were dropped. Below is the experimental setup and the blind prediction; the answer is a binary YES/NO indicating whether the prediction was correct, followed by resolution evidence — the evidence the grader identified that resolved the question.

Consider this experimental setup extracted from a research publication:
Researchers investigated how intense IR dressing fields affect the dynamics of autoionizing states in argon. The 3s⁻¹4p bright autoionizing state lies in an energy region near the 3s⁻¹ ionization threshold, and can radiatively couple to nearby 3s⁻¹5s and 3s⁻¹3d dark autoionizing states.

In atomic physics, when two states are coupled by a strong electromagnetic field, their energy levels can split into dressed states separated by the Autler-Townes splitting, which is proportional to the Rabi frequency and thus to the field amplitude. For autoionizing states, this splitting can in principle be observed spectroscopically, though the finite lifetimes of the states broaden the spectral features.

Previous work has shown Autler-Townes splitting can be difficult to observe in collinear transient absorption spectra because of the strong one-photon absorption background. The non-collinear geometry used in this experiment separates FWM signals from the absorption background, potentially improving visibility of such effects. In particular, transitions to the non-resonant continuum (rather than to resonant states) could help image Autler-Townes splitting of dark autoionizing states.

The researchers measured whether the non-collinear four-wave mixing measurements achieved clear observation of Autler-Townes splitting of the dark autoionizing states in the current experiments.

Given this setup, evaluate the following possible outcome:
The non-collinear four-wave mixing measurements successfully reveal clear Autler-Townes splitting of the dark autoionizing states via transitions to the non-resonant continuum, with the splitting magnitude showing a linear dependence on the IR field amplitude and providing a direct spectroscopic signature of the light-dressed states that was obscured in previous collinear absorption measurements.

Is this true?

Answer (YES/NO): NO